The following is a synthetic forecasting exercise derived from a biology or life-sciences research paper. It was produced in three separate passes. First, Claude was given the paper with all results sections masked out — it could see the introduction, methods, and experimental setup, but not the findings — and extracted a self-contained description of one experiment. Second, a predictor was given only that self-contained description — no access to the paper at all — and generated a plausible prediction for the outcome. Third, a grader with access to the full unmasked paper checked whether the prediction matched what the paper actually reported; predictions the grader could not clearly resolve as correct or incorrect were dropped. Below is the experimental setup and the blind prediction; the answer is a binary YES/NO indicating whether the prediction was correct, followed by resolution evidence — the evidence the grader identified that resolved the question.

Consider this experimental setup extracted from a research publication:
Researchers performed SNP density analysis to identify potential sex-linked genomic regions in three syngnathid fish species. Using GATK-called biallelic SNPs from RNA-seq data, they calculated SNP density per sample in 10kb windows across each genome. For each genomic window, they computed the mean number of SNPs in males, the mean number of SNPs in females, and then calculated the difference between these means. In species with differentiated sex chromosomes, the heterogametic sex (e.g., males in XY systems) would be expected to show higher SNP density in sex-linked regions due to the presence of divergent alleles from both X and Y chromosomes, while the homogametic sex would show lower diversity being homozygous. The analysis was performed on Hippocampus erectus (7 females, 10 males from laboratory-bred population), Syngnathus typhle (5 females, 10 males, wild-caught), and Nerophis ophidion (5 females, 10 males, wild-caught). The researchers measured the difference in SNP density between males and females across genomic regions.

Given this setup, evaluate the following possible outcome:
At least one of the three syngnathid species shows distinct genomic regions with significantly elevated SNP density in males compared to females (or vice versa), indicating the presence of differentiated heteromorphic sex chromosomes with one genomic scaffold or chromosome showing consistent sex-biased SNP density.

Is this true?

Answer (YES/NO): YES